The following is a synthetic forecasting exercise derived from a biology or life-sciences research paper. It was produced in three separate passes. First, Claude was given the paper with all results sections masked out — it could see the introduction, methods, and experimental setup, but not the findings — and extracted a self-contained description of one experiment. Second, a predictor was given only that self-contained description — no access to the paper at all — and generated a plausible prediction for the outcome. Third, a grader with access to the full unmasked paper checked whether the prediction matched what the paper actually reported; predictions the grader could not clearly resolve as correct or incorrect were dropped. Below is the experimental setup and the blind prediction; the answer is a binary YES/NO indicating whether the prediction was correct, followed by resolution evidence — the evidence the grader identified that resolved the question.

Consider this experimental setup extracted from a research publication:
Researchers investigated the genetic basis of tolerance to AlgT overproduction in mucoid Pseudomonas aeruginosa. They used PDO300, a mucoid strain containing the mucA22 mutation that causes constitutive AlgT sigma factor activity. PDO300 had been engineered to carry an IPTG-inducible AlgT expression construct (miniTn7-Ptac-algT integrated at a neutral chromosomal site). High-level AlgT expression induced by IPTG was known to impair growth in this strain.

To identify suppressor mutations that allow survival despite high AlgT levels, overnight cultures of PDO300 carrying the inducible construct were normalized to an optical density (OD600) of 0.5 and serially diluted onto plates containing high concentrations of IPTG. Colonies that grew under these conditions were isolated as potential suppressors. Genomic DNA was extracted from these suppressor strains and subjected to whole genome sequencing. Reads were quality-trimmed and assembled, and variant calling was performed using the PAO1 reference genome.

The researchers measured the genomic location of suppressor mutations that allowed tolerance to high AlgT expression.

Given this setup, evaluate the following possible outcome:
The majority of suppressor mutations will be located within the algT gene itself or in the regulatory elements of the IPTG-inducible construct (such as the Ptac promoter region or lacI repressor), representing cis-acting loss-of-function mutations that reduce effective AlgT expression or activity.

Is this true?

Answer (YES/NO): NO